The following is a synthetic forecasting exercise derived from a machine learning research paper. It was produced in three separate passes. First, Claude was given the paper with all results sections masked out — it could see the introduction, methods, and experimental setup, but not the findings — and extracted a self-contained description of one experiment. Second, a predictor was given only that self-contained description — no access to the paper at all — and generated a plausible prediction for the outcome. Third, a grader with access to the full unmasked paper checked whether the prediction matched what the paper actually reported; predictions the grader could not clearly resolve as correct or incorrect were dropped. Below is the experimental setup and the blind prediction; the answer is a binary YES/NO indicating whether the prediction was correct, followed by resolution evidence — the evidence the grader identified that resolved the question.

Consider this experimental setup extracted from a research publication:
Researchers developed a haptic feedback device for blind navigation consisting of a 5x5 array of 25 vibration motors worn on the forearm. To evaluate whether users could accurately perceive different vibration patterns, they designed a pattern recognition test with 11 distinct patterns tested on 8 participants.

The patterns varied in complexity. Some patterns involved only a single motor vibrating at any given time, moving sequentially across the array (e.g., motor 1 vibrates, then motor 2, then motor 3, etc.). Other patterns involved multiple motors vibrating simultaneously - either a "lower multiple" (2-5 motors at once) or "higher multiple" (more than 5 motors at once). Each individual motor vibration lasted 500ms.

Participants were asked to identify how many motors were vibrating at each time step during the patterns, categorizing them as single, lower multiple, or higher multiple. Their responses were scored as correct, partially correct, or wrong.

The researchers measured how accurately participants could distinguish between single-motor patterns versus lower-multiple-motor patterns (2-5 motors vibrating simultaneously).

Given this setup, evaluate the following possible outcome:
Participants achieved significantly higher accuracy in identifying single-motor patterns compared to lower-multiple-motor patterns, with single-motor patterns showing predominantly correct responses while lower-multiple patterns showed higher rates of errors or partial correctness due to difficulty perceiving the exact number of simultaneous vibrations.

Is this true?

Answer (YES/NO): YES